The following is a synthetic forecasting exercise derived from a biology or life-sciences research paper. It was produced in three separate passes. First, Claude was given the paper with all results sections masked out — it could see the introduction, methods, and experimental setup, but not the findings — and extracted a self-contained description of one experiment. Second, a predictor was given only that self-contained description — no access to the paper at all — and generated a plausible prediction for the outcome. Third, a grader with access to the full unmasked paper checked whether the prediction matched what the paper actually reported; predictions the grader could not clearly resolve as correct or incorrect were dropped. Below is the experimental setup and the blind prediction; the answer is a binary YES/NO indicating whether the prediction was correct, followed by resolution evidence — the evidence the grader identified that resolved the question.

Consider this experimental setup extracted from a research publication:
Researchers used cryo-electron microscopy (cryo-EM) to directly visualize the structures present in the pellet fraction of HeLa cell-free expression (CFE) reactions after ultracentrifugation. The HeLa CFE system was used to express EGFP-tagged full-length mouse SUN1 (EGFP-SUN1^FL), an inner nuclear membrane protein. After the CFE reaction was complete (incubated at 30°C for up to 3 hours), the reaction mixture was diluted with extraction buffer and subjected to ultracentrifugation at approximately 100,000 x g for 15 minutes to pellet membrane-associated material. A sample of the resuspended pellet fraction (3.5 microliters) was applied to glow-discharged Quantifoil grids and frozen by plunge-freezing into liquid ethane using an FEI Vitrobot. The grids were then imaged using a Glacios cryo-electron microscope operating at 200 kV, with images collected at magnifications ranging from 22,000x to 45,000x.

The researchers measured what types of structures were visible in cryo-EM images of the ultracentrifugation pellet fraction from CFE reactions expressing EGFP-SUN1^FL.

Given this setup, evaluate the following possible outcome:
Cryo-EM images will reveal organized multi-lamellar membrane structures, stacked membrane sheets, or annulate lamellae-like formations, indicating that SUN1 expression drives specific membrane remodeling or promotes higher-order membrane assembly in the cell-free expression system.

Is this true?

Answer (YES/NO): NO